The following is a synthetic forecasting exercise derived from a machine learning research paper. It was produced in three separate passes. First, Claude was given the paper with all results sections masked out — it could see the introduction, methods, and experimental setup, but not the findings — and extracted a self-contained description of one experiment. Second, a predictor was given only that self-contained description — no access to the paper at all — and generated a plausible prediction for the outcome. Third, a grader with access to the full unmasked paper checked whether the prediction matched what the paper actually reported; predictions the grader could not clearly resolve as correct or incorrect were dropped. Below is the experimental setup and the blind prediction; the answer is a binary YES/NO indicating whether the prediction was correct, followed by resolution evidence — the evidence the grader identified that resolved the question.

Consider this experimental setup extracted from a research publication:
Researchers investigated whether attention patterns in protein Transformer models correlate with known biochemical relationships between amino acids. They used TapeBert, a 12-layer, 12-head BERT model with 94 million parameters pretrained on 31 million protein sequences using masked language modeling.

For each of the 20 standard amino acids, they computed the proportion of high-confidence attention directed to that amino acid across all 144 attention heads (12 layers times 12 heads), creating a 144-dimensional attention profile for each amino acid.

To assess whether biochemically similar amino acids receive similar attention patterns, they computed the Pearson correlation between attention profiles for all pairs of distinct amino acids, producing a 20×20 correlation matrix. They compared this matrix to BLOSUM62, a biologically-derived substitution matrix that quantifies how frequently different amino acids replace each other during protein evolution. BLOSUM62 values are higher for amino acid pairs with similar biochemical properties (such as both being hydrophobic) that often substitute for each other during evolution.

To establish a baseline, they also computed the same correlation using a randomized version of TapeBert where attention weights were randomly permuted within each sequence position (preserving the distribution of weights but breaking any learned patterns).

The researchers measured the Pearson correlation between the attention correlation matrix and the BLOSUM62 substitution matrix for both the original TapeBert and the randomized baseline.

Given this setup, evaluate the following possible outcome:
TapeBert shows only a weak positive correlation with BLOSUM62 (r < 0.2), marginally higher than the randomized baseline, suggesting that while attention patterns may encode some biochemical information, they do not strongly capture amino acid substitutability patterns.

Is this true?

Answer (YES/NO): NO